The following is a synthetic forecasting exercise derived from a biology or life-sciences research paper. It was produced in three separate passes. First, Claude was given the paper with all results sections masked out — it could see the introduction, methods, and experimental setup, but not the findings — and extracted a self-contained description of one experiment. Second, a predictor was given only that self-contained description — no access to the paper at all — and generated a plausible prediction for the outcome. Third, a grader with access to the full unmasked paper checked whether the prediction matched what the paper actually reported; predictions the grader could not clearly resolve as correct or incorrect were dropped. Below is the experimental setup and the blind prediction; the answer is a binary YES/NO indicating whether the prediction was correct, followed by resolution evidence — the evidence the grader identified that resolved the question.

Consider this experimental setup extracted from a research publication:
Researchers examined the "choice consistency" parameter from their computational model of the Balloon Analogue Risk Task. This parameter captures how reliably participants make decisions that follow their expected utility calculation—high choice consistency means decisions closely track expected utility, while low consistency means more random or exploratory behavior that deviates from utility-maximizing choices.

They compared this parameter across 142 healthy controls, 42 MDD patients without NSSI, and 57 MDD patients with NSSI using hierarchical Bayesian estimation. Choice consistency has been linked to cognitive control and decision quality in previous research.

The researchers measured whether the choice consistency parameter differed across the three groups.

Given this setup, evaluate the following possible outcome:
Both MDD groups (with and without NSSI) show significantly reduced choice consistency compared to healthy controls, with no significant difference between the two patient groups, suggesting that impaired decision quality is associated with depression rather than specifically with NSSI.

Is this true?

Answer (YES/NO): NO